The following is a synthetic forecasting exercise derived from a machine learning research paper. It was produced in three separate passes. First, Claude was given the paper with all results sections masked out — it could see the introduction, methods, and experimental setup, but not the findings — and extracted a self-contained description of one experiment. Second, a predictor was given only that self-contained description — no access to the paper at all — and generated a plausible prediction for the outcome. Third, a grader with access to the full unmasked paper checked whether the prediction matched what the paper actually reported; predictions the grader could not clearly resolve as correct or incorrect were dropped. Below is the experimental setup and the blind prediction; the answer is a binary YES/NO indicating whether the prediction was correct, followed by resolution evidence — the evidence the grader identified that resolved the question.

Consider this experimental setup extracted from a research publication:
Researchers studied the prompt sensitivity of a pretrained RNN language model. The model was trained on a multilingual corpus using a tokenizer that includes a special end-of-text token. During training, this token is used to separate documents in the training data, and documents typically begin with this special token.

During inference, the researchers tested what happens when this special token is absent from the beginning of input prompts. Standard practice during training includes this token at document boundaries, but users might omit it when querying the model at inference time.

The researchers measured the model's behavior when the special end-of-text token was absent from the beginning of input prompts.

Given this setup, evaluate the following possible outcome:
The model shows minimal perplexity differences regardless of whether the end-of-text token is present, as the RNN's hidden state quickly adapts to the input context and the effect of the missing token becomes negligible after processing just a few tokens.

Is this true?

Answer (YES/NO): NO